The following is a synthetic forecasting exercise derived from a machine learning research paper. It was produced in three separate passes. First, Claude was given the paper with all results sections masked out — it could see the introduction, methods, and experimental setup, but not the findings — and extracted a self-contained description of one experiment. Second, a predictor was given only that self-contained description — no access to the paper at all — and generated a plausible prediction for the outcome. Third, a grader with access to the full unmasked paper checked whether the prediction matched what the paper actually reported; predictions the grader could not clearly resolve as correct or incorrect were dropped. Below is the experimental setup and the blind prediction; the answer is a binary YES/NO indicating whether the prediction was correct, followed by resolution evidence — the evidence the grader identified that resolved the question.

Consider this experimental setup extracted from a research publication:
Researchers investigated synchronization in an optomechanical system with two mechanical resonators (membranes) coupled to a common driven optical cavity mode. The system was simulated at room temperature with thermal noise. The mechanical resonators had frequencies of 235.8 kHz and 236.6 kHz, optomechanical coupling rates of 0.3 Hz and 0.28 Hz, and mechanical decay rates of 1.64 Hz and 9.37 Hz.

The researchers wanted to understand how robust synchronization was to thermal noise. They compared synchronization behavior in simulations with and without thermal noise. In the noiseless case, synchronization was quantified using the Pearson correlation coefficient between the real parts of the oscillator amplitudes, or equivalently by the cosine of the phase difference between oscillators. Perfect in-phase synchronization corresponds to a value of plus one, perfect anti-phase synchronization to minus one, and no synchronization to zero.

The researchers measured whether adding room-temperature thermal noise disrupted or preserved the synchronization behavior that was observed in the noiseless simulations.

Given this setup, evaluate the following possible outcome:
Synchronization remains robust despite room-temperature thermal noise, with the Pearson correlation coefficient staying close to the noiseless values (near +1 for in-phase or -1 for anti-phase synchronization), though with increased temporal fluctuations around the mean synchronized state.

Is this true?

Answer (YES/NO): YES